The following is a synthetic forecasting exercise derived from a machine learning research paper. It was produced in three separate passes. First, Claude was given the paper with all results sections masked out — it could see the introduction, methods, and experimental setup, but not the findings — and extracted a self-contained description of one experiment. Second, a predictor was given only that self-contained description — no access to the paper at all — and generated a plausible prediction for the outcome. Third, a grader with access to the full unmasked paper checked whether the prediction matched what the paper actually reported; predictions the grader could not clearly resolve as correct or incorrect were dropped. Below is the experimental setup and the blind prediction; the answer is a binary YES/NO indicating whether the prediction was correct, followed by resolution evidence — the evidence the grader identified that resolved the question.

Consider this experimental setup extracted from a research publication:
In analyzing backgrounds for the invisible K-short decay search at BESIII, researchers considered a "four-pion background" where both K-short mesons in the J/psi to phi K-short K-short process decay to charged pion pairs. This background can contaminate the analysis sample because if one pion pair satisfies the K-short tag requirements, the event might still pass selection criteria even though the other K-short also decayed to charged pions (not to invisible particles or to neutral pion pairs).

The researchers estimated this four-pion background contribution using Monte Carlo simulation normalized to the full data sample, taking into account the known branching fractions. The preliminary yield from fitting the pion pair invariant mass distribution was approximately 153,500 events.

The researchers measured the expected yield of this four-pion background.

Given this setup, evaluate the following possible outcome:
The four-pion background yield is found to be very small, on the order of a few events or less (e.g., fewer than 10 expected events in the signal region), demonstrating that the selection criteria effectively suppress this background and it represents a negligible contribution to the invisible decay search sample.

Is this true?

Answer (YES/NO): NO